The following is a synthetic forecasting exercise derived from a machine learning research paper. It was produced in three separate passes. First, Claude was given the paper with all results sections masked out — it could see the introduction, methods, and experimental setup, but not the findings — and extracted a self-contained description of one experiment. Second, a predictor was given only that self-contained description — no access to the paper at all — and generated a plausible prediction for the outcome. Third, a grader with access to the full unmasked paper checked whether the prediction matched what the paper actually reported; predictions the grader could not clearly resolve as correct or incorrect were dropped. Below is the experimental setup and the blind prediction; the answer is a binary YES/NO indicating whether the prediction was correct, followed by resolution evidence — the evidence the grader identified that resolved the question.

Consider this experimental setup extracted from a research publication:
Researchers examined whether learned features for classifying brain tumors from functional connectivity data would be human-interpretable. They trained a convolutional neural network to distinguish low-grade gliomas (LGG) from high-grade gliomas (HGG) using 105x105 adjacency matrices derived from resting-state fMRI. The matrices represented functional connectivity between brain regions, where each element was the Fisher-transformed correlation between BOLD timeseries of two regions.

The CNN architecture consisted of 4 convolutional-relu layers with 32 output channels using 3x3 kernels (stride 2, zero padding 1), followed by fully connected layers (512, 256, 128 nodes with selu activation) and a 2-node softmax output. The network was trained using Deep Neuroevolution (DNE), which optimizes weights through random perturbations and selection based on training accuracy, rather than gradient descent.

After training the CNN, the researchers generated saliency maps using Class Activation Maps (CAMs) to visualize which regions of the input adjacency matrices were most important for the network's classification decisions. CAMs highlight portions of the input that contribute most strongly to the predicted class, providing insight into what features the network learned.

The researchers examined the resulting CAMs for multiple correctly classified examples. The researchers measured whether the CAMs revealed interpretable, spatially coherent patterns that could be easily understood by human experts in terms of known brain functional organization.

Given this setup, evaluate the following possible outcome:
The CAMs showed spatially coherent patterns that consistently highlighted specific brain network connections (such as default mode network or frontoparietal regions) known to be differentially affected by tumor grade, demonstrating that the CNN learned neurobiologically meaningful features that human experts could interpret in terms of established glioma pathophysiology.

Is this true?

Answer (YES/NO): NO